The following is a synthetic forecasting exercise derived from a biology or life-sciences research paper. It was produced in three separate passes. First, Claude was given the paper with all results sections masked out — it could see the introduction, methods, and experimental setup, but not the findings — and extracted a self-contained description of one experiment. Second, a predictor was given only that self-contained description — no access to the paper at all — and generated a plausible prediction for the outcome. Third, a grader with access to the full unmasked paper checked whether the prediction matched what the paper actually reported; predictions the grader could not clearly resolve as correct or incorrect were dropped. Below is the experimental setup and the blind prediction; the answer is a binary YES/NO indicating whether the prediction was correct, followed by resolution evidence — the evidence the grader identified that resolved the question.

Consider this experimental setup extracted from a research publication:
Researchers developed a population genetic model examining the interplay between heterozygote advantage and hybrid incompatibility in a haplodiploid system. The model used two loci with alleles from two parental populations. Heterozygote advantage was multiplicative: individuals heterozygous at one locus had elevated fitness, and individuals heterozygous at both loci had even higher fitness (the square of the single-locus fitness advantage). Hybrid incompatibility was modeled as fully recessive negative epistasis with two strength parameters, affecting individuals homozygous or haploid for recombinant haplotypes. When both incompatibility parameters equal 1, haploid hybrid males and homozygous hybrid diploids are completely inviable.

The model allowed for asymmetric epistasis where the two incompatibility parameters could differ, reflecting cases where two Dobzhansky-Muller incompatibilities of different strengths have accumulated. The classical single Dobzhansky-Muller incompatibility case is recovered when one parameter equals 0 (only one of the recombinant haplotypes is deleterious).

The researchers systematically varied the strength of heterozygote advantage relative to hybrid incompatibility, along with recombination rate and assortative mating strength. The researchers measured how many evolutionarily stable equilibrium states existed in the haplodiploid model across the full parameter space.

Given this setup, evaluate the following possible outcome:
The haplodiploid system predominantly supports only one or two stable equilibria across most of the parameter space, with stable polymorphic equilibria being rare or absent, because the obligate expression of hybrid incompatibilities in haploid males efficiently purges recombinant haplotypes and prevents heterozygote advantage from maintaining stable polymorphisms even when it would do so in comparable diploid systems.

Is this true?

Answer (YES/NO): NO